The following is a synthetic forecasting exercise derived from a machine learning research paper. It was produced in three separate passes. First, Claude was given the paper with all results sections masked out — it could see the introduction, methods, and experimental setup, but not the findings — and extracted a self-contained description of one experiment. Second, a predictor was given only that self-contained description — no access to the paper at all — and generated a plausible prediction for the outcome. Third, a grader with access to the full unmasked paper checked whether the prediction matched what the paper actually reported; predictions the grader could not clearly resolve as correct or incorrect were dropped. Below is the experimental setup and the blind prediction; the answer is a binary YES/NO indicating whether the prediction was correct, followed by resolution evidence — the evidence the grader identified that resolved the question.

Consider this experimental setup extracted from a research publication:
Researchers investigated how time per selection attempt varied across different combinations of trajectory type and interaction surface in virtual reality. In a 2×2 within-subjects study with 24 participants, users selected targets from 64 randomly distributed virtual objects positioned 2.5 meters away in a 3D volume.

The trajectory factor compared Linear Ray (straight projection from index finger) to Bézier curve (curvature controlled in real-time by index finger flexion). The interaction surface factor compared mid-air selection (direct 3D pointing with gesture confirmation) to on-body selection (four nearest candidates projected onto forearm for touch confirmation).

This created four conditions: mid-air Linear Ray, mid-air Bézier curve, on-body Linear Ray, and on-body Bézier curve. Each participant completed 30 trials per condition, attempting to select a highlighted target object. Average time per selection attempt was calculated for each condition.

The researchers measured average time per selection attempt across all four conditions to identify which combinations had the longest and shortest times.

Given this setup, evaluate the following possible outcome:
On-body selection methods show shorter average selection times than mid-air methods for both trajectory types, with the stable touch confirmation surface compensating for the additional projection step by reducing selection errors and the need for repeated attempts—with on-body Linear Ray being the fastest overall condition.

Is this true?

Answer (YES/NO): NO